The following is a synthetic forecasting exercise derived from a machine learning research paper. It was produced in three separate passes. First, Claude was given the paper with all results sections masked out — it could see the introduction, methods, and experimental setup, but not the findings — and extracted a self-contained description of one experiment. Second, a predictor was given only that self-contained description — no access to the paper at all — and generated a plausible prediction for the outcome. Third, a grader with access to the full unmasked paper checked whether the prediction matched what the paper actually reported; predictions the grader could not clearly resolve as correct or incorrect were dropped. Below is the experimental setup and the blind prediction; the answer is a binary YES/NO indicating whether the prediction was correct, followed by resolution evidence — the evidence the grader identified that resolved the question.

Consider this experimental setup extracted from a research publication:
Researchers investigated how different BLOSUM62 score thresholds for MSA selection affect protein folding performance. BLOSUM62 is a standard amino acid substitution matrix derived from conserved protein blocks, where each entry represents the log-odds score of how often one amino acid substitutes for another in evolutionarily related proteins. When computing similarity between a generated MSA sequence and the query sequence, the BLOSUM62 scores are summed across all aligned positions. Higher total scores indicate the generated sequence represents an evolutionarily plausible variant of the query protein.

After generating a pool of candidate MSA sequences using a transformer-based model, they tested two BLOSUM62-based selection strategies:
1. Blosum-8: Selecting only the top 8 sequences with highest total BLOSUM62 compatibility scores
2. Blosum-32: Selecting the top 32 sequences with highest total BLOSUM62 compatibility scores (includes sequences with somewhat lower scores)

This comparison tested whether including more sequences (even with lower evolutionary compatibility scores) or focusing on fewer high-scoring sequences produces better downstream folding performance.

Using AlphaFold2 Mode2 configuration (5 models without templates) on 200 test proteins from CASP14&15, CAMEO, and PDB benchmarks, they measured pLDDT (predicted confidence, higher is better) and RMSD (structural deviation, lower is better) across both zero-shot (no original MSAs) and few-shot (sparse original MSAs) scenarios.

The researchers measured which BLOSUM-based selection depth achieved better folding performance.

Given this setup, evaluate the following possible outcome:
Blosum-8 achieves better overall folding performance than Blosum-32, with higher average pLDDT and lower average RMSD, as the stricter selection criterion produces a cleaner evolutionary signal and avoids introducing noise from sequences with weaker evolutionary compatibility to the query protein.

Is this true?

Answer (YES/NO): NO